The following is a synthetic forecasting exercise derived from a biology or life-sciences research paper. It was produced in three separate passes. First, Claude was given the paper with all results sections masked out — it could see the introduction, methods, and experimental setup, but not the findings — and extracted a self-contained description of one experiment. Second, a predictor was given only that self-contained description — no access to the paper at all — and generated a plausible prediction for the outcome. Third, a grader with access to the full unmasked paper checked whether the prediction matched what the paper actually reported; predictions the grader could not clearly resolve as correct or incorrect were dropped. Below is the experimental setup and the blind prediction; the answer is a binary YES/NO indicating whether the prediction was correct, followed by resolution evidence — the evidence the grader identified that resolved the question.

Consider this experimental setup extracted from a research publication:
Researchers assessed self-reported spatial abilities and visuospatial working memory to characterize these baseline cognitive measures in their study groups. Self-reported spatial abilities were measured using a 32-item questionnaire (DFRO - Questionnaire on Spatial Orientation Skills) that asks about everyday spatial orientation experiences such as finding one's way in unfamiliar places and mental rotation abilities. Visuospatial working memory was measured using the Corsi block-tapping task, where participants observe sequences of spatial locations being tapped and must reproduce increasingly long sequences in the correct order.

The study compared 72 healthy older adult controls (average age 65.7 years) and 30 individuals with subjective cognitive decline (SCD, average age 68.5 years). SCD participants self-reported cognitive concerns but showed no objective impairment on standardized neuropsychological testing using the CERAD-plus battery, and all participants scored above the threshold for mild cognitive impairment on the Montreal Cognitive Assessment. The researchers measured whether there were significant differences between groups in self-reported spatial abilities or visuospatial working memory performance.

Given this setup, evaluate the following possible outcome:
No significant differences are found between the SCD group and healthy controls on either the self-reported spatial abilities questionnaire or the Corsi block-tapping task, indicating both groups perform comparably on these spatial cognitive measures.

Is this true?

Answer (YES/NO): YES